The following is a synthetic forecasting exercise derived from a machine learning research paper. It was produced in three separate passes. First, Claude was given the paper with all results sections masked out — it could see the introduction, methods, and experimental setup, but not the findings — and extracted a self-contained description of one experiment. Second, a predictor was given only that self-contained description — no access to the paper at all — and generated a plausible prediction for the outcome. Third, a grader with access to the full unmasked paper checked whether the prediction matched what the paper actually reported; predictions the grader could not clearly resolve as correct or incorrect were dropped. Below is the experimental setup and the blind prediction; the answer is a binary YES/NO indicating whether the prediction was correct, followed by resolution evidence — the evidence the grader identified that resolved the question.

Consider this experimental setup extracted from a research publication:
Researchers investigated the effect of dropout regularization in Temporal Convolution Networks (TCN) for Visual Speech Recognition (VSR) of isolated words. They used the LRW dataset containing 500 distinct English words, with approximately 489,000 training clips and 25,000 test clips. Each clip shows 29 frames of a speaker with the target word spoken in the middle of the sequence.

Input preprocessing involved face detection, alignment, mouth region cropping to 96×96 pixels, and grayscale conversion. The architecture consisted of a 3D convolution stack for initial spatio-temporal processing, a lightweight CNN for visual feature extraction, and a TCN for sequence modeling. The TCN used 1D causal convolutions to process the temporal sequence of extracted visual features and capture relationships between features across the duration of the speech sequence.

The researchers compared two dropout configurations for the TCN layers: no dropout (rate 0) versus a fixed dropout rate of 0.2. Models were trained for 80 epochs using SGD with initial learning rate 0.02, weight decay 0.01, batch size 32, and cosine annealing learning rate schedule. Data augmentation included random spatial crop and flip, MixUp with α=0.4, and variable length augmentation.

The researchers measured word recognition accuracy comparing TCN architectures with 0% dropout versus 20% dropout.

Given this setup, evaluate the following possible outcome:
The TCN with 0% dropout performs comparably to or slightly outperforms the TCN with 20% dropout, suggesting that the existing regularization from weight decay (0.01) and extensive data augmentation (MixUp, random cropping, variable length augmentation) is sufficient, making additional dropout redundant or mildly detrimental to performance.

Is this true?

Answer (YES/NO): NO